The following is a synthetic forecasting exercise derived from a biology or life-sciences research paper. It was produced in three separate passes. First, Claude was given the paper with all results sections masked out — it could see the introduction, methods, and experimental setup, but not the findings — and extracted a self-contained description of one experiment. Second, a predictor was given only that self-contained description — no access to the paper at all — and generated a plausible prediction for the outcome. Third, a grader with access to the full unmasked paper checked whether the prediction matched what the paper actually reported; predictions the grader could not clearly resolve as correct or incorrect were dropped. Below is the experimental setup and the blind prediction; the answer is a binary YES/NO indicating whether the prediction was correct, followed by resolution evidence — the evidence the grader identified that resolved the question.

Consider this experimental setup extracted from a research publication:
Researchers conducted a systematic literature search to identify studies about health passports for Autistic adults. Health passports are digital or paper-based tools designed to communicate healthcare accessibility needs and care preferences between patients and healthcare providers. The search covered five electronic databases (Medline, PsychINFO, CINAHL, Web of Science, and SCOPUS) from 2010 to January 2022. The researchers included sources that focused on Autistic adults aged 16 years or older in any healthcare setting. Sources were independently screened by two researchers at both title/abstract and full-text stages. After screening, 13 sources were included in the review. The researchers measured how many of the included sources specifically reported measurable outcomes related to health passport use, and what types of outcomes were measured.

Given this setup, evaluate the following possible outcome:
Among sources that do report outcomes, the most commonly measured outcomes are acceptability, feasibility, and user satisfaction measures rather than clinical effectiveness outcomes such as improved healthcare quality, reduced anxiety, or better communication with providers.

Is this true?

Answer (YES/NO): NO